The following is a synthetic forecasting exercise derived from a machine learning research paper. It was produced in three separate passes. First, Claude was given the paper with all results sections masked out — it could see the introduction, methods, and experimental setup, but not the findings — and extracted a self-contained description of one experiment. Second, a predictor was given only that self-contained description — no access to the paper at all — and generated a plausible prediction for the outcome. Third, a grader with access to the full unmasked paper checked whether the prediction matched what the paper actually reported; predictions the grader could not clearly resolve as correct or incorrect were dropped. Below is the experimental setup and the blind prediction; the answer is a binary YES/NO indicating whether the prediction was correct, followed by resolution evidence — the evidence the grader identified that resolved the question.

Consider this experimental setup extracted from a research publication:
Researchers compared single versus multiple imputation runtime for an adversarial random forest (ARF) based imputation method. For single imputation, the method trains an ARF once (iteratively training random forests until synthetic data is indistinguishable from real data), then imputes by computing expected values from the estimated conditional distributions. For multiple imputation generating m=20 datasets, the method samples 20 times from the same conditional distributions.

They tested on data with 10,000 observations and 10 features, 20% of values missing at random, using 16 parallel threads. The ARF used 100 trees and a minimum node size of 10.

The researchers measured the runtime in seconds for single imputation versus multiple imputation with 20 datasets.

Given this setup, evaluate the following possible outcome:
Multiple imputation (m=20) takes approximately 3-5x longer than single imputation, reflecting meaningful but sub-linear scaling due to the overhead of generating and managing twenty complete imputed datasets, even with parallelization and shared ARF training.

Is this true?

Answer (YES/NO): NO